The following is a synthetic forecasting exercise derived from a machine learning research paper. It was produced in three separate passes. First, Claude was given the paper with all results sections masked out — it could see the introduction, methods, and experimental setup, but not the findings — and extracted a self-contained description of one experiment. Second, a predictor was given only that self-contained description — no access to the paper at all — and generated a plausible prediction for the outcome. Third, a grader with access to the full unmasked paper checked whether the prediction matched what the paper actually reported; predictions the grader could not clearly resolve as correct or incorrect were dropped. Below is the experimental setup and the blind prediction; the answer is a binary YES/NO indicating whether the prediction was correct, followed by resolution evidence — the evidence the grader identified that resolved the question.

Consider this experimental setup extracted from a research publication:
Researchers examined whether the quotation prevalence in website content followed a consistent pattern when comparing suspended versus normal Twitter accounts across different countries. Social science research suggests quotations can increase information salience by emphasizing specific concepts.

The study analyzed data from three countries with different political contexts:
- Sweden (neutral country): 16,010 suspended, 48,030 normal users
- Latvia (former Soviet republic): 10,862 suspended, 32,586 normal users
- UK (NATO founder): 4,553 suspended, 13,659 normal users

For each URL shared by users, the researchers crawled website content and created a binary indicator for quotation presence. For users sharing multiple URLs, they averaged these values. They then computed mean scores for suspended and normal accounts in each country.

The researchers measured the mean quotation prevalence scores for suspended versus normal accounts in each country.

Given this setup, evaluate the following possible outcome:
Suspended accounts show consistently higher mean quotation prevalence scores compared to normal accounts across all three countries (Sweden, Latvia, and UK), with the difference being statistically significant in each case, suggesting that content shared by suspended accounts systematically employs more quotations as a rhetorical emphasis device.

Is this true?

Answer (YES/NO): NO